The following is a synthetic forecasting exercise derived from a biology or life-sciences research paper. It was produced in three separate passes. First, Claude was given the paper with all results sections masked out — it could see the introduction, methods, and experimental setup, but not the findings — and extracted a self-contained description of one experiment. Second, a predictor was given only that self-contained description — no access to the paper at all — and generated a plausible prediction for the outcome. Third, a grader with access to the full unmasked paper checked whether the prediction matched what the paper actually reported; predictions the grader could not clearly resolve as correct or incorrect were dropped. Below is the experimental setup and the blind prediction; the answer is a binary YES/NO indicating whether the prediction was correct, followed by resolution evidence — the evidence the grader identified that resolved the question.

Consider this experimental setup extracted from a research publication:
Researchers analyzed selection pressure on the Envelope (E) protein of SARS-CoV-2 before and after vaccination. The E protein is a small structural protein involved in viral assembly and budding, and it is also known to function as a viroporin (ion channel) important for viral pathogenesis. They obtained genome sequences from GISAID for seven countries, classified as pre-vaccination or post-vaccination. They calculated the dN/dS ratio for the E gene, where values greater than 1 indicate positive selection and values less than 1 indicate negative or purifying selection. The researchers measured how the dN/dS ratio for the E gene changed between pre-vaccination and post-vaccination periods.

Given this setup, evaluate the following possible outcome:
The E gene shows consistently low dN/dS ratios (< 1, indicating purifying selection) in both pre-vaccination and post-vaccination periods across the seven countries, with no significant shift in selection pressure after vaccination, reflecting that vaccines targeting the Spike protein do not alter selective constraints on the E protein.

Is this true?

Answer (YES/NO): NO